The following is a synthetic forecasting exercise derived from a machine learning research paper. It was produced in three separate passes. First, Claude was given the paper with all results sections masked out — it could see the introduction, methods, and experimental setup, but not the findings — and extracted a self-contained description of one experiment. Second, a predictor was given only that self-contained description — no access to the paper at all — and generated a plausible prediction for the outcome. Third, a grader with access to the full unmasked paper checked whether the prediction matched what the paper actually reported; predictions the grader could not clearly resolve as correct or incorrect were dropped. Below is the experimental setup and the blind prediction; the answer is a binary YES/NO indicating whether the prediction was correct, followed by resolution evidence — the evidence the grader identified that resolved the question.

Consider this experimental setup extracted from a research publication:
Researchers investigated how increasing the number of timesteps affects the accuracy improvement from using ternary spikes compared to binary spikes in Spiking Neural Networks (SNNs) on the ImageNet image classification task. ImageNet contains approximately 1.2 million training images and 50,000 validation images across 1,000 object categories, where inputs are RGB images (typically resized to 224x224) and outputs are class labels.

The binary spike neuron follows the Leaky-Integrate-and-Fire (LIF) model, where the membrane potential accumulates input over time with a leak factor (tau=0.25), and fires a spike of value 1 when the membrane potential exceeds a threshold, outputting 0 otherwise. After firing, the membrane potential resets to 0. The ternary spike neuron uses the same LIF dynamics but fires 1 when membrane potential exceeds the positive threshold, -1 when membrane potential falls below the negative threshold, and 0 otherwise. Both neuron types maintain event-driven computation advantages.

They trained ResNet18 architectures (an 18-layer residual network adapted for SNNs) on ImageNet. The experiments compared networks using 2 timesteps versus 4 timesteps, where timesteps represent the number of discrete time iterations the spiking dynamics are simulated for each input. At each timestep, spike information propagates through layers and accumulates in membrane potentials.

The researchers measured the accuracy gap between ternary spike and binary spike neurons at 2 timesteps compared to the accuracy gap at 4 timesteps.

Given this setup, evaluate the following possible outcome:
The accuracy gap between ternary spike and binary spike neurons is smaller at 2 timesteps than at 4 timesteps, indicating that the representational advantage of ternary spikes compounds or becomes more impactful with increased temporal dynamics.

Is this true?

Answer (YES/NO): NO